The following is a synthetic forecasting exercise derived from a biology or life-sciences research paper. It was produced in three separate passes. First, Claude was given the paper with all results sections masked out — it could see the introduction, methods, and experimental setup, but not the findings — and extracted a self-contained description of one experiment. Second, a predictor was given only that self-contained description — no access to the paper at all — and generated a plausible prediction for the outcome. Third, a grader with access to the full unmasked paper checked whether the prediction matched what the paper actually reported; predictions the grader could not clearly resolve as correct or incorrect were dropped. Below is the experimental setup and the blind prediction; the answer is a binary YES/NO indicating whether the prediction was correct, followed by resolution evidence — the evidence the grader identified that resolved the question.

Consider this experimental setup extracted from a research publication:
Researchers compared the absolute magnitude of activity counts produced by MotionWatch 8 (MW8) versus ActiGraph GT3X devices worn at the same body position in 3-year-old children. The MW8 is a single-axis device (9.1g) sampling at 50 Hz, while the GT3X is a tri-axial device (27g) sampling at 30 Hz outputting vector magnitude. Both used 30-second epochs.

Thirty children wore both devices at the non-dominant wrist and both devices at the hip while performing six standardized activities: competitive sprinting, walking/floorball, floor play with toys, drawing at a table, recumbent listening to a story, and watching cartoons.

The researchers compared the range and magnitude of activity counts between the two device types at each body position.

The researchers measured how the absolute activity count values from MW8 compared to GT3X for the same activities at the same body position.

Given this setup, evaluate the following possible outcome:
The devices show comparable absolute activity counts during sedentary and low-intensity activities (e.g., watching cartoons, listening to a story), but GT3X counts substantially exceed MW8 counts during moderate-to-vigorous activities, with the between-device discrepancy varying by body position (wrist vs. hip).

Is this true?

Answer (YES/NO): NO